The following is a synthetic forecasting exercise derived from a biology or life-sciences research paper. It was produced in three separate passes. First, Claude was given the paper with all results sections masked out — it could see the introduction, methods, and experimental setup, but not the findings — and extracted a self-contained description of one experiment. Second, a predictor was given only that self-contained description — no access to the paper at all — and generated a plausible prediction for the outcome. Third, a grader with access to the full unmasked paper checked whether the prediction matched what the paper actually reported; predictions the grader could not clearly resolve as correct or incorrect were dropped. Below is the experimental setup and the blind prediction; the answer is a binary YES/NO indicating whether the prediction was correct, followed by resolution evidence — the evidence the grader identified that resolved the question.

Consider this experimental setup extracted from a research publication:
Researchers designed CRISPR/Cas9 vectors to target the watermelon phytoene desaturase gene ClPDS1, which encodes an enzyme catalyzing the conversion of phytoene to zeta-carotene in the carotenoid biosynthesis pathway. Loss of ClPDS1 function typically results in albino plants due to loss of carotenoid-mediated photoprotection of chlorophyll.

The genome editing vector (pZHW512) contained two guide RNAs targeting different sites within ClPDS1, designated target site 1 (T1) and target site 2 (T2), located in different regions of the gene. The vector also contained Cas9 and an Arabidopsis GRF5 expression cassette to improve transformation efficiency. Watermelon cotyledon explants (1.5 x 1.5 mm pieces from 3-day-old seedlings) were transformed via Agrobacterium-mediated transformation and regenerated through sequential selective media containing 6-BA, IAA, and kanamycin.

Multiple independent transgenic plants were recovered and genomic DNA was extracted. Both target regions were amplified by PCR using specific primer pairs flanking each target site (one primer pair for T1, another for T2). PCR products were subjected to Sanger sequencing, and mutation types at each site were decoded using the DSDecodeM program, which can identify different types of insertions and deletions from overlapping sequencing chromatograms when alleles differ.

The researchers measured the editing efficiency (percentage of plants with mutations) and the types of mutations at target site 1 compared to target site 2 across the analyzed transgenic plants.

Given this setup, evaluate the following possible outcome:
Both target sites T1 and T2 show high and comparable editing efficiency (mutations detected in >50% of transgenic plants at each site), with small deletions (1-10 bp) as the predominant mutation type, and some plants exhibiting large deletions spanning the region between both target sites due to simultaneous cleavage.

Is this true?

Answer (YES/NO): NO